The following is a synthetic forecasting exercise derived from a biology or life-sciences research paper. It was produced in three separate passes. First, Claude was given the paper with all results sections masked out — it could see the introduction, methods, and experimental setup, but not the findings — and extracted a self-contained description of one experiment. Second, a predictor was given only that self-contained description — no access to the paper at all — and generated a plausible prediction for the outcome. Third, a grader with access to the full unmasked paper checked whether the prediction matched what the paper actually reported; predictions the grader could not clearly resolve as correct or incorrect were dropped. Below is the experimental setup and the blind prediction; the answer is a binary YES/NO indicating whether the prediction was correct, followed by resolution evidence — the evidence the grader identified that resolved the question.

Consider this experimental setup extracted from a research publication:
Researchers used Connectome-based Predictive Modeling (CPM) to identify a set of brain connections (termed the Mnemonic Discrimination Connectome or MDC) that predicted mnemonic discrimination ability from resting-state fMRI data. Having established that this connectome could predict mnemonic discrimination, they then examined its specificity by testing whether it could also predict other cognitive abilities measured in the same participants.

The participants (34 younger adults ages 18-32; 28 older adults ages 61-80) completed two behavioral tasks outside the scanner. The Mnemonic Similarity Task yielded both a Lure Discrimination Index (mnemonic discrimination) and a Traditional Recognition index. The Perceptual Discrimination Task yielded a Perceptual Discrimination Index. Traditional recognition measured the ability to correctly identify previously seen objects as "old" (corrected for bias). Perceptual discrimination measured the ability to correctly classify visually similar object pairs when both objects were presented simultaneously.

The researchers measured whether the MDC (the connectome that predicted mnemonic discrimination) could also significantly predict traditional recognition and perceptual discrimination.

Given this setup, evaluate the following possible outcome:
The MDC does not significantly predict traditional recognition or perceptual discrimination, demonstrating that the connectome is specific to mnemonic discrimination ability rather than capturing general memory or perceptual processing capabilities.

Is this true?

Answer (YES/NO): YES